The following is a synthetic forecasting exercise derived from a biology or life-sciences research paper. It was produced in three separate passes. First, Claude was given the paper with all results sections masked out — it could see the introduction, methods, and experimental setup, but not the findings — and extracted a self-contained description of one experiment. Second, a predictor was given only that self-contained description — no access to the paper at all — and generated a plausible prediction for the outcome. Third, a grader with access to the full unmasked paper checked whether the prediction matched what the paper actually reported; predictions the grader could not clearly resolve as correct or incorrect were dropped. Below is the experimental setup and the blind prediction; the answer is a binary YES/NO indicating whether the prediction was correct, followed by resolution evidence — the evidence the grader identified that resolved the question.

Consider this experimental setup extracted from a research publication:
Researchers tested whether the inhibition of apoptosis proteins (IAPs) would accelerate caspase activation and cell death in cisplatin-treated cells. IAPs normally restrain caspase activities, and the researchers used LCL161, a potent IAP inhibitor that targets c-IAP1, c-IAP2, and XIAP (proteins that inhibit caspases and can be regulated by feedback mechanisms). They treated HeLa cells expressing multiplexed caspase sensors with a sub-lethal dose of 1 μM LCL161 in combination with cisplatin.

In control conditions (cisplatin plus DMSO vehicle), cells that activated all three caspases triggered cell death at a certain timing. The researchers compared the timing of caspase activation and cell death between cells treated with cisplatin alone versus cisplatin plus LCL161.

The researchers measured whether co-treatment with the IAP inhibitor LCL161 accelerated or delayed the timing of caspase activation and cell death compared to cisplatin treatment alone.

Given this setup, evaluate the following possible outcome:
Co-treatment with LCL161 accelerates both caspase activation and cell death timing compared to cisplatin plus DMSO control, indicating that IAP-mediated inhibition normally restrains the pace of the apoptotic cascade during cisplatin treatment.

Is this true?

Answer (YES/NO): NO